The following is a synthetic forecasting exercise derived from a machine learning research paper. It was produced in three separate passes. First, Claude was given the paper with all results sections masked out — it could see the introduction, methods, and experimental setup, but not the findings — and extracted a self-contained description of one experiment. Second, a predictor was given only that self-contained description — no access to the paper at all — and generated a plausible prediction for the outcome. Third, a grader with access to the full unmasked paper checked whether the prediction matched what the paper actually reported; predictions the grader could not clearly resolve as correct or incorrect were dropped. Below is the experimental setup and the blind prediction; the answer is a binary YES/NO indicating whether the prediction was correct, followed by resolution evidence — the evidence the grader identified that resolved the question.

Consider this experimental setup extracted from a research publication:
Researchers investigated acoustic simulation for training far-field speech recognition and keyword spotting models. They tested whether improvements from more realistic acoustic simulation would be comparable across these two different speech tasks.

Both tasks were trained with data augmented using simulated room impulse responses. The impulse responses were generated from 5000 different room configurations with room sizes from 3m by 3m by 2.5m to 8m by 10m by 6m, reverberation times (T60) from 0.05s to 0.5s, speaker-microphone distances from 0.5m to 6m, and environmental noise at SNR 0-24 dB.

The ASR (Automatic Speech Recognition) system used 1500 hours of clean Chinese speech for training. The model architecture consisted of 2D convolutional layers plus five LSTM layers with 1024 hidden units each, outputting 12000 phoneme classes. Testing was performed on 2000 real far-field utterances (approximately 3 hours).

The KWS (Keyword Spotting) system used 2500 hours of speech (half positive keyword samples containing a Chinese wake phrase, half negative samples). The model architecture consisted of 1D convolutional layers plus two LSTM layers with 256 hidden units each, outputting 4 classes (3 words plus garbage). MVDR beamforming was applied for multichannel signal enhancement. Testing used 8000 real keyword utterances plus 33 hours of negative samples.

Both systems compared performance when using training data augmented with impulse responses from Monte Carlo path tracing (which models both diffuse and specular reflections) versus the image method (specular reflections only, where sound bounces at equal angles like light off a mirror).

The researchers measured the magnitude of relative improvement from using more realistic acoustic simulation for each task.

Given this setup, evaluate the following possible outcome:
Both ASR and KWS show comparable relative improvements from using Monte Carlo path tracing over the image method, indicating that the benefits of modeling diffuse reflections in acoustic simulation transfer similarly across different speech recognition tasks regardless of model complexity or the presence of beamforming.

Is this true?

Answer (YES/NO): NO